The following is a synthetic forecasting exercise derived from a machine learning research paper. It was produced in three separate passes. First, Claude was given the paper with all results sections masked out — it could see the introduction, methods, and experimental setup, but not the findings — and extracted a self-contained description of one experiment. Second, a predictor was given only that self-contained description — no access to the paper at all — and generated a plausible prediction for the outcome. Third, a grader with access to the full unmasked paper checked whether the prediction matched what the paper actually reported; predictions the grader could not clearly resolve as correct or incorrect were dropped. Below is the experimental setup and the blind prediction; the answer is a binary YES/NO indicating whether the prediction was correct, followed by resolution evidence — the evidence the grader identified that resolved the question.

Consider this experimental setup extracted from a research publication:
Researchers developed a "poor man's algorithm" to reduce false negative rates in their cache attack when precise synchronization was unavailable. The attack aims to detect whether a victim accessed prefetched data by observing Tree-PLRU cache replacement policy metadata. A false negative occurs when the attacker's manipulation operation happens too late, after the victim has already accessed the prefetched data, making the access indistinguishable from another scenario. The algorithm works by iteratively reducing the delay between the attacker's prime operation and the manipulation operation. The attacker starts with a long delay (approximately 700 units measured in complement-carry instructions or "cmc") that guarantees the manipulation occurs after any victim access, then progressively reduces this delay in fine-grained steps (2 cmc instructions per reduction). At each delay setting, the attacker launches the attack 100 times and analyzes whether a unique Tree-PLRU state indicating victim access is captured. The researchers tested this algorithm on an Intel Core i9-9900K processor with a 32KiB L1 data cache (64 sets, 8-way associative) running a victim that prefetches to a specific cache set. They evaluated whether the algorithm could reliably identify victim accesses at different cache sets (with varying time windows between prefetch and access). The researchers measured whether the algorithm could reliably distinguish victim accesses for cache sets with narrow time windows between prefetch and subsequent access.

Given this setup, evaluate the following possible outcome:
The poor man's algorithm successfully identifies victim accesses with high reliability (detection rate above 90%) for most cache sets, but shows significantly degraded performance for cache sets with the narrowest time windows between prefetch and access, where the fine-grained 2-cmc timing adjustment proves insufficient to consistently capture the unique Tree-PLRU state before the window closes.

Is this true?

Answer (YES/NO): NO